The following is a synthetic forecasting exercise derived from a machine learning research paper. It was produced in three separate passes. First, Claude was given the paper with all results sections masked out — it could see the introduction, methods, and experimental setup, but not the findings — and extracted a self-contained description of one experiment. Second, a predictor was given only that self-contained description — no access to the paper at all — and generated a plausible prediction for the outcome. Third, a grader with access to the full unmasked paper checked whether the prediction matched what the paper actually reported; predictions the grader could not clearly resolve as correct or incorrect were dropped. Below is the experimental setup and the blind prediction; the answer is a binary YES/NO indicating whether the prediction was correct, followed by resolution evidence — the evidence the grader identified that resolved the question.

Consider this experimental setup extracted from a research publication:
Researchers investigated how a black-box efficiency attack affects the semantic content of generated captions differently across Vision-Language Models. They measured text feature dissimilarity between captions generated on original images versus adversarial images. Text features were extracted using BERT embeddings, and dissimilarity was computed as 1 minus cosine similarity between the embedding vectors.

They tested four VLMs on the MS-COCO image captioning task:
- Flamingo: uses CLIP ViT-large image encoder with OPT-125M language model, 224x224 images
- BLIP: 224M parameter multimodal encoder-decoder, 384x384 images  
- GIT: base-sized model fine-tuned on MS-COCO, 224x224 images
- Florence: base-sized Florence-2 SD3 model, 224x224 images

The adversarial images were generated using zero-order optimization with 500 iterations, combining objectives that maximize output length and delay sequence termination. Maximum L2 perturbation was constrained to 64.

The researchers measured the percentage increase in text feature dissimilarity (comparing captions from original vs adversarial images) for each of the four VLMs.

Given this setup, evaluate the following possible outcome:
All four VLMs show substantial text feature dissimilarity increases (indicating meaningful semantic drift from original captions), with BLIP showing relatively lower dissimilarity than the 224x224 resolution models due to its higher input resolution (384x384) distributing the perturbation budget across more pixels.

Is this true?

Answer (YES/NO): NO